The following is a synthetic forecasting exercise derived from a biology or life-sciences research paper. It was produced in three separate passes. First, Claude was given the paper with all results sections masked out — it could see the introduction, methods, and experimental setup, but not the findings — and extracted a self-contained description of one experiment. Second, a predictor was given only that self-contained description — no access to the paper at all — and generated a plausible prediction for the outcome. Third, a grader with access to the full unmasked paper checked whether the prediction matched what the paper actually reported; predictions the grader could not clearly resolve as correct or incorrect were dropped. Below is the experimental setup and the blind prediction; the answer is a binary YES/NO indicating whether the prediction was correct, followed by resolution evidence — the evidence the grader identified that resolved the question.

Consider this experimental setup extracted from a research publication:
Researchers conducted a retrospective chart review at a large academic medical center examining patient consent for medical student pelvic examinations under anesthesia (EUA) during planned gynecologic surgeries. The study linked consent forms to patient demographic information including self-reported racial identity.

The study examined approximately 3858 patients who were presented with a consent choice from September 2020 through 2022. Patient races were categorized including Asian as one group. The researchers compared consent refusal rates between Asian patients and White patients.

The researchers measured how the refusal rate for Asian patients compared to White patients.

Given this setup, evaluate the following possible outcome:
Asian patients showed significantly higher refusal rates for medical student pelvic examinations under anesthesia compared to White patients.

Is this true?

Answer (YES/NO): YES